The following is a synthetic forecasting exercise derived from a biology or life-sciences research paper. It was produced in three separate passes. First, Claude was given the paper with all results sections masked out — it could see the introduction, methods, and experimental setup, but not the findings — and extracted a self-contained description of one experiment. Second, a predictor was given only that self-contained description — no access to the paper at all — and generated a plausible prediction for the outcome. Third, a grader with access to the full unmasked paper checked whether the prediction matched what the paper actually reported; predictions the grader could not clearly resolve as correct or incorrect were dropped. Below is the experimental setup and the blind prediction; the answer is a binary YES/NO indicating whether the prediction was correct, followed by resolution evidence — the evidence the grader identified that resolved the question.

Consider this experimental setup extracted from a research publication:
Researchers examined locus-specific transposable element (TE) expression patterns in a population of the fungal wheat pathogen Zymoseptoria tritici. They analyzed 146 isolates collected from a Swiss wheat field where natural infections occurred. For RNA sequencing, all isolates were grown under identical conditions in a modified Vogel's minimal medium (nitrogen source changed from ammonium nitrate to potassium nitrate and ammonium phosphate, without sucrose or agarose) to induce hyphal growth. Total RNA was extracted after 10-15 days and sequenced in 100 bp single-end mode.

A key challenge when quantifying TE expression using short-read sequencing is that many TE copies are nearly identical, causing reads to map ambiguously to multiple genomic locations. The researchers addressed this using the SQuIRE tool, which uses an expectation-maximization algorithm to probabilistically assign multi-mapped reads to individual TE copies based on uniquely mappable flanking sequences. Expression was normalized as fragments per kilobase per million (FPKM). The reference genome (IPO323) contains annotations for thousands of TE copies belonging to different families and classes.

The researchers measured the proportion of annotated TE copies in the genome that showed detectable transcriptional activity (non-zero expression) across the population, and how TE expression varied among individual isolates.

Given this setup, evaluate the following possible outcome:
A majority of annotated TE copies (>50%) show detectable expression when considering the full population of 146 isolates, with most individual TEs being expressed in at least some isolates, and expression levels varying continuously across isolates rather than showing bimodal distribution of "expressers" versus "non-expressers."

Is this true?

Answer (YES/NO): NO